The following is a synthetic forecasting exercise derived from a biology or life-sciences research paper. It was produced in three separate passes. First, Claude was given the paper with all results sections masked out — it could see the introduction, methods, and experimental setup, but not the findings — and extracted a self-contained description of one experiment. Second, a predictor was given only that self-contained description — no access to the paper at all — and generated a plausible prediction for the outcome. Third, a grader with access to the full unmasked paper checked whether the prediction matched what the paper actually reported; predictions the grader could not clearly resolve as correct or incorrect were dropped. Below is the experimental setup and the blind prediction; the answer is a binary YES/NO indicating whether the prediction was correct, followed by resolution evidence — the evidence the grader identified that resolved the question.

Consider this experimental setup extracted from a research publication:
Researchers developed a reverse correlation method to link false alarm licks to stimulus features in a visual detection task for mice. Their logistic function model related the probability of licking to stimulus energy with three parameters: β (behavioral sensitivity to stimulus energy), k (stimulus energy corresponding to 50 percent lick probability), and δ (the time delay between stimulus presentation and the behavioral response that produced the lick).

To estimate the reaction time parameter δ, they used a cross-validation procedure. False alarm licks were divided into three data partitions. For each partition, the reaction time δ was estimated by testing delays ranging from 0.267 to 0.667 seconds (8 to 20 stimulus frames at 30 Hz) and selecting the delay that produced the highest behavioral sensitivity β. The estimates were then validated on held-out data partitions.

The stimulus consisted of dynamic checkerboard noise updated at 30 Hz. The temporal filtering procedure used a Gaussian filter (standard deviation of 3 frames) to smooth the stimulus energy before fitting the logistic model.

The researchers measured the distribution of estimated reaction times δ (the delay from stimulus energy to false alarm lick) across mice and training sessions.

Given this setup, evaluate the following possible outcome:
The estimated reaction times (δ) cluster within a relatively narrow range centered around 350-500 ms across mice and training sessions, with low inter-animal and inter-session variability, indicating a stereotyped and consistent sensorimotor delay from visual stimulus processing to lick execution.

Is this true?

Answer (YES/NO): NO